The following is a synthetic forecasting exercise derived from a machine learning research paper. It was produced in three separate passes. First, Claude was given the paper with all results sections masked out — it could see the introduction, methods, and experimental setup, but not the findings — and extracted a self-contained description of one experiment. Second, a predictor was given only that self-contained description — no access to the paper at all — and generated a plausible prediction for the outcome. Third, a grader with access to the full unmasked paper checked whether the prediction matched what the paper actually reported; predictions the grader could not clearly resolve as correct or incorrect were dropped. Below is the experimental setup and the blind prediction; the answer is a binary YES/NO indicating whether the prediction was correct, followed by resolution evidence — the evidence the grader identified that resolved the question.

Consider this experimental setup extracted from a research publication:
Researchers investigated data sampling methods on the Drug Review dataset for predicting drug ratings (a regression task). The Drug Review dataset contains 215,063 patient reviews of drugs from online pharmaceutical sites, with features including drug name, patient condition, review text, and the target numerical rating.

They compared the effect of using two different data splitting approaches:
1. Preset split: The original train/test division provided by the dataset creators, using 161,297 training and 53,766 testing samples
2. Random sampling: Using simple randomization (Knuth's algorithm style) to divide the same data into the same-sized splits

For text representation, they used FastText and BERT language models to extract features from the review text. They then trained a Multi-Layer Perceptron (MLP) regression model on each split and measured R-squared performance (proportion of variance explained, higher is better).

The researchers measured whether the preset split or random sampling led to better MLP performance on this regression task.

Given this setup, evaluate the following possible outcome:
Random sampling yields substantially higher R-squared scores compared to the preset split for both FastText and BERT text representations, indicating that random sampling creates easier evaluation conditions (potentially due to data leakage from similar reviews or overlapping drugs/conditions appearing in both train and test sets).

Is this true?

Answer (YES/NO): NO